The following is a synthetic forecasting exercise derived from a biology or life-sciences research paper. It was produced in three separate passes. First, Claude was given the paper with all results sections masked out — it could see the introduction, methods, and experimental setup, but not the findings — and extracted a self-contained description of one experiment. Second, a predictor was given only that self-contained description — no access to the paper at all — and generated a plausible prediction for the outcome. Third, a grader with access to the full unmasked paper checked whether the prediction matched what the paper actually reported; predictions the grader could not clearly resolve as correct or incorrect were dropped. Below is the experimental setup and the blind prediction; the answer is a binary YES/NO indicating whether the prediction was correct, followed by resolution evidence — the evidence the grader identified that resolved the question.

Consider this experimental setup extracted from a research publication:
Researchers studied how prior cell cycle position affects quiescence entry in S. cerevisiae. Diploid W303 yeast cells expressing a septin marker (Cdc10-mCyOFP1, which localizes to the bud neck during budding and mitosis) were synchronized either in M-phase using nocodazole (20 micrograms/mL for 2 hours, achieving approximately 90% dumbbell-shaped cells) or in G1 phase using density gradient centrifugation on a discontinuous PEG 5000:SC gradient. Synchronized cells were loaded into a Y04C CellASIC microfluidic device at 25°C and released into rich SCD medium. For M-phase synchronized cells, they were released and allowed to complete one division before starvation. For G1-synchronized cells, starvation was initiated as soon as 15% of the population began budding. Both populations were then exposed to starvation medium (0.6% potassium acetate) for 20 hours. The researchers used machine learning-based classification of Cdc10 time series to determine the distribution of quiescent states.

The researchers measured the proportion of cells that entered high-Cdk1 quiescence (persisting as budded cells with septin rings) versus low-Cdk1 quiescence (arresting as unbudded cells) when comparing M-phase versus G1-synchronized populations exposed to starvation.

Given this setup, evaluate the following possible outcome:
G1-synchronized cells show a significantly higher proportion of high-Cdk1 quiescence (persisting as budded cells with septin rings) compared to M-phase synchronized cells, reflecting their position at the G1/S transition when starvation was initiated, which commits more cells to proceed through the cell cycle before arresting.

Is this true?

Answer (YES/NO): NO